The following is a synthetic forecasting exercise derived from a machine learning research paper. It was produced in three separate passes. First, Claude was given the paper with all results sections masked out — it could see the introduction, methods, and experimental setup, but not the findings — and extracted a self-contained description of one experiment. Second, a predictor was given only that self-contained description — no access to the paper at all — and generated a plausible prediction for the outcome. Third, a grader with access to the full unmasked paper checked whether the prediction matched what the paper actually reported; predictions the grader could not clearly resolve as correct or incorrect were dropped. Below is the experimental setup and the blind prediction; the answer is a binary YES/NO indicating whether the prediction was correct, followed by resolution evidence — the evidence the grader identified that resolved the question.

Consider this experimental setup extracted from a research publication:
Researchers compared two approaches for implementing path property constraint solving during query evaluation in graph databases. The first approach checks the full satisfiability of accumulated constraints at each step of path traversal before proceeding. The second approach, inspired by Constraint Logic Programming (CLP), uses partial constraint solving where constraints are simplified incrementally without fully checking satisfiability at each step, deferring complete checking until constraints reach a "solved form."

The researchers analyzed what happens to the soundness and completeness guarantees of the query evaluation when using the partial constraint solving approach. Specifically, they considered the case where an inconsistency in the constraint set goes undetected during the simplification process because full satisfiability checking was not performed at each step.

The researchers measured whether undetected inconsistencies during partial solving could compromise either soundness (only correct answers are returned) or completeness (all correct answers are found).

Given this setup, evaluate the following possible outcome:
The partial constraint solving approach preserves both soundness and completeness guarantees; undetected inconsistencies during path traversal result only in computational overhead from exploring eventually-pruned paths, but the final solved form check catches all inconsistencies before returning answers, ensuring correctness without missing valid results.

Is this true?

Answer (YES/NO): YES